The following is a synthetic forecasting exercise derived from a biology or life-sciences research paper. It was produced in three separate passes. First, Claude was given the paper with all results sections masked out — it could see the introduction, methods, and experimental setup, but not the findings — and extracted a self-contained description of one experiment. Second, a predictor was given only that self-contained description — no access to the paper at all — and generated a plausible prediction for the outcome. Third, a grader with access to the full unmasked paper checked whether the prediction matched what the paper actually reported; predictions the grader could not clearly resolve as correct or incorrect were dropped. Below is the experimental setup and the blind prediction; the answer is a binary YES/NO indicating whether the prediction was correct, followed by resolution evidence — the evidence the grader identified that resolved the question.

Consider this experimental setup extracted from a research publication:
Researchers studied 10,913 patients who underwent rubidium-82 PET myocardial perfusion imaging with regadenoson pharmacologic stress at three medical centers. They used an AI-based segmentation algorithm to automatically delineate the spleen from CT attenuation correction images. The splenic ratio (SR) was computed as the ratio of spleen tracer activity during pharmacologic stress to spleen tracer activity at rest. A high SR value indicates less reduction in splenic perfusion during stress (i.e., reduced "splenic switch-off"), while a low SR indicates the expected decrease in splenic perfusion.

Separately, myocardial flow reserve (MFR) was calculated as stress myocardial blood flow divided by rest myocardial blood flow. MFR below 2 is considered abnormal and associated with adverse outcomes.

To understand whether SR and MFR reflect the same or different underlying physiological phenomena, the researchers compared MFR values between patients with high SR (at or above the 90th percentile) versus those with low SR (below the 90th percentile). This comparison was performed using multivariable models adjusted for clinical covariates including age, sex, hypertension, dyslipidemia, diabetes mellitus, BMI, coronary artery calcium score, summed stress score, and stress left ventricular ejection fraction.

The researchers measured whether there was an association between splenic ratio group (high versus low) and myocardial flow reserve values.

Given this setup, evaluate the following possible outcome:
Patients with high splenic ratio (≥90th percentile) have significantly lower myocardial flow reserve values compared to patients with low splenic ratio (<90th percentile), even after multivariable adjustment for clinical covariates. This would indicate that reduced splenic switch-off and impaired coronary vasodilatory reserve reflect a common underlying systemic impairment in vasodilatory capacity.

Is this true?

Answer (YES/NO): NO